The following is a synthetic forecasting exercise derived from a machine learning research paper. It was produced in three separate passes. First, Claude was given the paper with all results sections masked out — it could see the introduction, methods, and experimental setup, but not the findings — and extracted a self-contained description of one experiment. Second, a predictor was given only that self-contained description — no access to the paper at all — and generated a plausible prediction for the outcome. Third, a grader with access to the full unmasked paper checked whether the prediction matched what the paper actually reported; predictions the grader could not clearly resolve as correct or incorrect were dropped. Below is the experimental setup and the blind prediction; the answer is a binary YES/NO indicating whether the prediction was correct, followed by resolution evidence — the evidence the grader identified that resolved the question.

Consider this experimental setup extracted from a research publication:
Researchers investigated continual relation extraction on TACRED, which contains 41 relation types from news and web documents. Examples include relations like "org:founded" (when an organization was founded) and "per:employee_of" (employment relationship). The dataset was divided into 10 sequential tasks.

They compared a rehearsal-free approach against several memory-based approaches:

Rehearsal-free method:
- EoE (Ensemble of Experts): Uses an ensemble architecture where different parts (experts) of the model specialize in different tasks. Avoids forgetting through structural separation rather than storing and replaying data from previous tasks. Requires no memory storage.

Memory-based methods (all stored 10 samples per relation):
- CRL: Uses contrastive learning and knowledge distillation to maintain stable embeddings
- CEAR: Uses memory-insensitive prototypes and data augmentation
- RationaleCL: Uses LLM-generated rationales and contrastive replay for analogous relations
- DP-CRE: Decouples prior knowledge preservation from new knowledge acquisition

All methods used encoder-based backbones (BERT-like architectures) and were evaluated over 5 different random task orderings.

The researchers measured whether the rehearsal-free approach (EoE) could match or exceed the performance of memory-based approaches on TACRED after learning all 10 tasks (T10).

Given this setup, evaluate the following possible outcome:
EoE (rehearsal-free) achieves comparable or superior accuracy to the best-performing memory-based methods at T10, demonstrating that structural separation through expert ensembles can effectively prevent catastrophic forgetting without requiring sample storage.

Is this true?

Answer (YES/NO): YES